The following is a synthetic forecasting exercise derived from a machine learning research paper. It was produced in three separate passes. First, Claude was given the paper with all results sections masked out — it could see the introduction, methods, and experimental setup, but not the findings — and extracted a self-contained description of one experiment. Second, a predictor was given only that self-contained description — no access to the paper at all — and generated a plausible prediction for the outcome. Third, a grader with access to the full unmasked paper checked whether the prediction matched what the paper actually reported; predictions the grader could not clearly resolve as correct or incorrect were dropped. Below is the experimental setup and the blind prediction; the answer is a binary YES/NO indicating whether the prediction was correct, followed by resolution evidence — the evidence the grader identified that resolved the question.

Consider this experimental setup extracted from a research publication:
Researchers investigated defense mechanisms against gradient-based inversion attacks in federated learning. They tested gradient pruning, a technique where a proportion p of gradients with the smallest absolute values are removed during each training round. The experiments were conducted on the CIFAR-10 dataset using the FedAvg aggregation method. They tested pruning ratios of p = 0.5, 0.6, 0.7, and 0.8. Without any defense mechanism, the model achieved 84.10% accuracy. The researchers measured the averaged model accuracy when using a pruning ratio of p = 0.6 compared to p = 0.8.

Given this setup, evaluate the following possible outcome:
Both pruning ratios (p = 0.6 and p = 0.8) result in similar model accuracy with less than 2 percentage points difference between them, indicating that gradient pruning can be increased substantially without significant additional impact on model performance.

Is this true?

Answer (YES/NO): NO